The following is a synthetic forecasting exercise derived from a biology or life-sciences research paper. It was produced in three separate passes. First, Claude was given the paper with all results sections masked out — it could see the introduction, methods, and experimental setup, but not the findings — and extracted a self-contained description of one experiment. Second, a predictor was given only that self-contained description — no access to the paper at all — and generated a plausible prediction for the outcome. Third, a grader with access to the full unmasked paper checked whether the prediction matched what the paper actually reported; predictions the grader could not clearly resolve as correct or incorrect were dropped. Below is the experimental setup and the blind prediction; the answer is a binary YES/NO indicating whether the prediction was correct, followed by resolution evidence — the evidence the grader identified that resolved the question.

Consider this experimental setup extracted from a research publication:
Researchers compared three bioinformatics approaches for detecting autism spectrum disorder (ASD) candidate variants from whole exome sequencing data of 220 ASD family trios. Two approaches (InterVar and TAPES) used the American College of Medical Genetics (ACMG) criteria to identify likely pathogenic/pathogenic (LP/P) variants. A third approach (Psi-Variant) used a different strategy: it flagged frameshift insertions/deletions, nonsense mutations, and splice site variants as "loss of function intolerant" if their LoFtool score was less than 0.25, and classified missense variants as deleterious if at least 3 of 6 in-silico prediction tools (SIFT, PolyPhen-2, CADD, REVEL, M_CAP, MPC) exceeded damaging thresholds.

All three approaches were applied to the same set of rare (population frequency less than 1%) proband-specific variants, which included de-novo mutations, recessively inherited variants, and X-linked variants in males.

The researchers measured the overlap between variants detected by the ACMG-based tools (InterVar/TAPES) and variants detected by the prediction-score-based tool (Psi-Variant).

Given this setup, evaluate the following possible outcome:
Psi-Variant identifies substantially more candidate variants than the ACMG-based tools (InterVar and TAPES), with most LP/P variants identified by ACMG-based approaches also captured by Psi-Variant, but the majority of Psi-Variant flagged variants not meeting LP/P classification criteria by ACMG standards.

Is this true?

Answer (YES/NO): NO